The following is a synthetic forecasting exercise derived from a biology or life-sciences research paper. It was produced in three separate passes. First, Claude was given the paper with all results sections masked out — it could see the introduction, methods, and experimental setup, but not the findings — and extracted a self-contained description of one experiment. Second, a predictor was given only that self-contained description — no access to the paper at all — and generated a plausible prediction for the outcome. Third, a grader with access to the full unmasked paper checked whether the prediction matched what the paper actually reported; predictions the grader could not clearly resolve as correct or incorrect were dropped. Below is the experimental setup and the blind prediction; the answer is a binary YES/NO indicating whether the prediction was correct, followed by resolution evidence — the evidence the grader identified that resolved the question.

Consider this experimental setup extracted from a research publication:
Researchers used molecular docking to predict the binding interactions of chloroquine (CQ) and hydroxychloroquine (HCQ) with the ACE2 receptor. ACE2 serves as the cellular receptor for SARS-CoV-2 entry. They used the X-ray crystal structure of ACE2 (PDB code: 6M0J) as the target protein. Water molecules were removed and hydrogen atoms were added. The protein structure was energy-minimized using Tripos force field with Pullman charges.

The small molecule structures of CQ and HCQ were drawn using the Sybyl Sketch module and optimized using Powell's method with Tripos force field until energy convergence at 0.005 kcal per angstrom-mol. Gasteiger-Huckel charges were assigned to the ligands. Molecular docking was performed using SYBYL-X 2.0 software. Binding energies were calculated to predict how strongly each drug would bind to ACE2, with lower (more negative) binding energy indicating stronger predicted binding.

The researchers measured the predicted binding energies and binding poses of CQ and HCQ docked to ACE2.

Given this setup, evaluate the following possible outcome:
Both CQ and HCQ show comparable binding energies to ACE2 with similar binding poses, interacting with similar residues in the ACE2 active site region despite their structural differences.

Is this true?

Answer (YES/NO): NO